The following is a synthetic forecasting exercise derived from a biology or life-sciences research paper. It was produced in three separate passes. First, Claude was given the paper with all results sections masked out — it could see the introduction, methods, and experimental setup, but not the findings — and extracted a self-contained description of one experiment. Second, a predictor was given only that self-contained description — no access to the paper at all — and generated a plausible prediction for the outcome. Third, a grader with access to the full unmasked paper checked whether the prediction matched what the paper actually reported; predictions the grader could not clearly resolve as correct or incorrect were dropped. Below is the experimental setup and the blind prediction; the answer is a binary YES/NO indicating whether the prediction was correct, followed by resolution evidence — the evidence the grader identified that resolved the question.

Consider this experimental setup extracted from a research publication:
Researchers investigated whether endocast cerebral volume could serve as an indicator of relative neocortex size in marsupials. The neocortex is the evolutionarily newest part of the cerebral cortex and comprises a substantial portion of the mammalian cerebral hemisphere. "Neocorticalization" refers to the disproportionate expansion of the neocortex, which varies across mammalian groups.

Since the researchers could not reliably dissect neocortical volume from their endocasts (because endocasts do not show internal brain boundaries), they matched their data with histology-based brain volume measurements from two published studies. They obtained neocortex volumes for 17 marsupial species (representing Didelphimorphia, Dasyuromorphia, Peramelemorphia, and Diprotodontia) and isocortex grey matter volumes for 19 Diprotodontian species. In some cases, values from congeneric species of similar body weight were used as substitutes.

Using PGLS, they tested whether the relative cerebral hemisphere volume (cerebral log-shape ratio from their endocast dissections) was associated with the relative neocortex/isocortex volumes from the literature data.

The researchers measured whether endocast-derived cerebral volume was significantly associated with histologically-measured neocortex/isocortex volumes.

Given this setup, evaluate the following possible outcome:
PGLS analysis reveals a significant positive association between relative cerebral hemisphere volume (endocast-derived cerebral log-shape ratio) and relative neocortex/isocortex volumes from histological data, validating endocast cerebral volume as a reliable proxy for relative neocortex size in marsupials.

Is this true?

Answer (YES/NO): NO